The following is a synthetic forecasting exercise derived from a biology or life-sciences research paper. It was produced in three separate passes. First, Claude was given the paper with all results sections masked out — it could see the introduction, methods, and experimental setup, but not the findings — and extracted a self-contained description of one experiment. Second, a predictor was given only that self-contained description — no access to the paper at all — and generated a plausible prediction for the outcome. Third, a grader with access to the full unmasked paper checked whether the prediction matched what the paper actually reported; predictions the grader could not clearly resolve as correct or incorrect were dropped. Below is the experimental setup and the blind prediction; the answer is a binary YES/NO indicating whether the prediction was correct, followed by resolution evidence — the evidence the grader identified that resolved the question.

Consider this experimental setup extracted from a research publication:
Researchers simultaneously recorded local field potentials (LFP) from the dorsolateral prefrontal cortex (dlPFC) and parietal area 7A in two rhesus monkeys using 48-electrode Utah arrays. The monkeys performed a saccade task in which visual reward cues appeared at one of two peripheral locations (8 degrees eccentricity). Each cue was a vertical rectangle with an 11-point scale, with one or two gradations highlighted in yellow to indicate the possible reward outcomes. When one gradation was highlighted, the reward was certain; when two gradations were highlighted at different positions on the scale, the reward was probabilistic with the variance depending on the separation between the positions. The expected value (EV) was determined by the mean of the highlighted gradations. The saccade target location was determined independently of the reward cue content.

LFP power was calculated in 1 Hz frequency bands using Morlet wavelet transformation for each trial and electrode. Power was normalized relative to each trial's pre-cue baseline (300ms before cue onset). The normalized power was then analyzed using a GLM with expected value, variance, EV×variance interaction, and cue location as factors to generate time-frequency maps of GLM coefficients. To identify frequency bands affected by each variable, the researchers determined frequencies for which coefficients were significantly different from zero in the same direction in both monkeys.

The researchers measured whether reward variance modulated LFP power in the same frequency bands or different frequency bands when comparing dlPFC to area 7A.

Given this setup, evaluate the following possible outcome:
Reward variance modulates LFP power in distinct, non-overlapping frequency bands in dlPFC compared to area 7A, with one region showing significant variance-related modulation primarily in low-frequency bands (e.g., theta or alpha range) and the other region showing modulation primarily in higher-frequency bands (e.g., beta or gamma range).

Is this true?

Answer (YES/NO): NO